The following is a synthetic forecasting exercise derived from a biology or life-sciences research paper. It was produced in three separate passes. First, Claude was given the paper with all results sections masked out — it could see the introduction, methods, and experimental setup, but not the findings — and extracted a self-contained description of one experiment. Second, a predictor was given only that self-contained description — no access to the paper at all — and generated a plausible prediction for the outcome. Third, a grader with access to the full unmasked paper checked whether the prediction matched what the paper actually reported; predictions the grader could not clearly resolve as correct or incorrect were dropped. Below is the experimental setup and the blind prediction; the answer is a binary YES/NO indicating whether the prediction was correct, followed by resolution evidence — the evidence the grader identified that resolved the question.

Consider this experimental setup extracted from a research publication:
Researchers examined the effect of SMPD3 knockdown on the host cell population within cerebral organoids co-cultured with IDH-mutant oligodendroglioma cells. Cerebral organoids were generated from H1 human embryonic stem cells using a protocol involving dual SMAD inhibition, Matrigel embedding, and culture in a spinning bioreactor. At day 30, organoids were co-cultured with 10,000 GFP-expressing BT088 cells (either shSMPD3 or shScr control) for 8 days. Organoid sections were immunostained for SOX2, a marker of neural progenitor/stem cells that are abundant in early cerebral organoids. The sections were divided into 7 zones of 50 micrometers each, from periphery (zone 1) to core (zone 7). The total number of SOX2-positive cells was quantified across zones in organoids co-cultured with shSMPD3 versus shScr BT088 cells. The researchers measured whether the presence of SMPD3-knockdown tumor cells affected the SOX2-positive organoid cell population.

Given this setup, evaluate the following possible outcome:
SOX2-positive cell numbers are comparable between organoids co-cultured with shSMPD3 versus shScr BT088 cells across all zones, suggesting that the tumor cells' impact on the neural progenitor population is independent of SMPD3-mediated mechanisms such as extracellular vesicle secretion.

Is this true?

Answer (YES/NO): YES